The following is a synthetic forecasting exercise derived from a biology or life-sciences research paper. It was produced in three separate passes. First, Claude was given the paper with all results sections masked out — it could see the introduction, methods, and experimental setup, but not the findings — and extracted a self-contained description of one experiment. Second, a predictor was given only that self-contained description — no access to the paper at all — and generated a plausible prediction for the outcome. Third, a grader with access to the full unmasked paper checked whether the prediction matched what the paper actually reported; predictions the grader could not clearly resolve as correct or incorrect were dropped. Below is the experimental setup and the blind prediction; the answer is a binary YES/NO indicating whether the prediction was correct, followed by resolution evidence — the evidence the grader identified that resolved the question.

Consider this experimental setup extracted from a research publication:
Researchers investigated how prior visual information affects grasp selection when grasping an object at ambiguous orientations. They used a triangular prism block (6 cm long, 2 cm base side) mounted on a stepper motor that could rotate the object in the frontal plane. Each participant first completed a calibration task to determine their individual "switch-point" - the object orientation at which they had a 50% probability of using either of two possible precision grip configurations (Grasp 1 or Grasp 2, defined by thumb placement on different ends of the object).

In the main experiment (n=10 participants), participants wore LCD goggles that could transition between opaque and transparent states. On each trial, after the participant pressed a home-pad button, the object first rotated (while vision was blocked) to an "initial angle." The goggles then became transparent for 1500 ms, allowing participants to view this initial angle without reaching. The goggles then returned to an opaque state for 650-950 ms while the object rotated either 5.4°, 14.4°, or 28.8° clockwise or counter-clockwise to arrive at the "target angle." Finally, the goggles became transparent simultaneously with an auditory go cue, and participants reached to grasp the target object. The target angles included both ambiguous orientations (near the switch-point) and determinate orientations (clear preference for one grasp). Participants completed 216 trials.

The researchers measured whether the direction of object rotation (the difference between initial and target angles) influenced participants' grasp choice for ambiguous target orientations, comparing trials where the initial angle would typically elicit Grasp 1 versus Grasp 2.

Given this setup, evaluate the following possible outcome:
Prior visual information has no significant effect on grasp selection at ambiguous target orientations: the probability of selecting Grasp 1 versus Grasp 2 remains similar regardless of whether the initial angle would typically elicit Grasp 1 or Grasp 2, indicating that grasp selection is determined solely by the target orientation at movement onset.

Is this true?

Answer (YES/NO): NO